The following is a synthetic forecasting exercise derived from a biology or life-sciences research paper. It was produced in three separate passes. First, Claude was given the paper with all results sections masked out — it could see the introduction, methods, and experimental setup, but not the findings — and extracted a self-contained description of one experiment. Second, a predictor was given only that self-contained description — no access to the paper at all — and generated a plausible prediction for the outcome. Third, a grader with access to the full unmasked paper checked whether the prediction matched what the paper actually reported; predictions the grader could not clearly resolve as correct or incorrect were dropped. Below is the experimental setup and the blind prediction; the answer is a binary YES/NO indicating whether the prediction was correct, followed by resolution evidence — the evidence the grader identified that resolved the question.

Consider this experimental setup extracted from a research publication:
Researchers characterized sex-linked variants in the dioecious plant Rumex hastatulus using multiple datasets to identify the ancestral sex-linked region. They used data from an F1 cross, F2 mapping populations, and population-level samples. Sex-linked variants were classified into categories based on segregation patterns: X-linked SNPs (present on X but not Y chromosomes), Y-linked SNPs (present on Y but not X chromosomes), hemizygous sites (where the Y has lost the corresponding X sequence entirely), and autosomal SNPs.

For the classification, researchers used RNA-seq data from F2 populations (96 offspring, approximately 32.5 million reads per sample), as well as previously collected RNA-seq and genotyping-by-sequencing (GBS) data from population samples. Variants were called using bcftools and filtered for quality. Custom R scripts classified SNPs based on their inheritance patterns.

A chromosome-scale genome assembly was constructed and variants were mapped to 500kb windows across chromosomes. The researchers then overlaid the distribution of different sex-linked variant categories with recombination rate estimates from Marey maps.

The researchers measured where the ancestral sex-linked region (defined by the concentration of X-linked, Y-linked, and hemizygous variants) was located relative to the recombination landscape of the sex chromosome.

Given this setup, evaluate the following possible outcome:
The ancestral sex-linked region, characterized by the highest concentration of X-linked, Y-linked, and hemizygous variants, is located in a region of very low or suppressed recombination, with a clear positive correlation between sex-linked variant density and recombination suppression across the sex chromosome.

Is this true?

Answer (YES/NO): YES